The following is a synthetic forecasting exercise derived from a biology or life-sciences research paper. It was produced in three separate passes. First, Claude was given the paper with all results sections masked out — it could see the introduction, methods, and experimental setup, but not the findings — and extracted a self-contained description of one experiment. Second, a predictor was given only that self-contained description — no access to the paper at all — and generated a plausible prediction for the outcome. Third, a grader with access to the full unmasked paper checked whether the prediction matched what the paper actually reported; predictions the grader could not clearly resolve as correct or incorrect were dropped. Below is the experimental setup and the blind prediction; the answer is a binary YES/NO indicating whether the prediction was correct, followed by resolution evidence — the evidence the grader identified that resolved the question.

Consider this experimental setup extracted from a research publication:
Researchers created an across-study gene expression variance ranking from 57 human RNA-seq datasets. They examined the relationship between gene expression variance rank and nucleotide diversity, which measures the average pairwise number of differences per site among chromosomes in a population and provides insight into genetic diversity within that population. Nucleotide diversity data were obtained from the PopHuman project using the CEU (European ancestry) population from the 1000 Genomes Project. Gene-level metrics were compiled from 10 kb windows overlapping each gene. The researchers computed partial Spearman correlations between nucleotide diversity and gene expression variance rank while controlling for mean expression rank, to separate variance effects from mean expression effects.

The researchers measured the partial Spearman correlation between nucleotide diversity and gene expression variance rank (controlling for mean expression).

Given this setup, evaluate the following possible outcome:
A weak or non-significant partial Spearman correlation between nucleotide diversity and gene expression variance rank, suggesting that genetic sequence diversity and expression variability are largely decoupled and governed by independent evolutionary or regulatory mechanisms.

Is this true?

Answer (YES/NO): NO